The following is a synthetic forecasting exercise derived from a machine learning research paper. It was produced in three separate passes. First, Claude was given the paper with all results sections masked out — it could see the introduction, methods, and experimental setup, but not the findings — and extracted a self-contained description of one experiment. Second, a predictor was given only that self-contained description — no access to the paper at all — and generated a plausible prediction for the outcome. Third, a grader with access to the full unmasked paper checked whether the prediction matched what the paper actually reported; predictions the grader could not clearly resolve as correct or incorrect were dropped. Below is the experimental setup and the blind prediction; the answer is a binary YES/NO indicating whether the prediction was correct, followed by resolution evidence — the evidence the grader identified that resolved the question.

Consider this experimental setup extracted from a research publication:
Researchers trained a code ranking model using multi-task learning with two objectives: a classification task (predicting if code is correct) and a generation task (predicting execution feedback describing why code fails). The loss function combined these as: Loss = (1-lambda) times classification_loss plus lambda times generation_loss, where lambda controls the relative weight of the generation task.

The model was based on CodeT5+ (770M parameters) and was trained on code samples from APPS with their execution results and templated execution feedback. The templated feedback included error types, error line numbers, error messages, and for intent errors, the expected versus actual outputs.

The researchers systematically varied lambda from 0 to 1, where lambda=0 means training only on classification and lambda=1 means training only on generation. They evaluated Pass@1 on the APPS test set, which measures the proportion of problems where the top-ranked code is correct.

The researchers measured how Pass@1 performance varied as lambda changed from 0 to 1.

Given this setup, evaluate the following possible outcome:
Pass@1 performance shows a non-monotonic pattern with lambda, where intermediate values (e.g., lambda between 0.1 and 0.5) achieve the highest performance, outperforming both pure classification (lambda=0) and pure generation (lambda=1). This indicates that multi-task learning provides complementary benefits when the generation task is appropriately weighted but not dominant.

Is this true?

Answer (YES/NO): NO